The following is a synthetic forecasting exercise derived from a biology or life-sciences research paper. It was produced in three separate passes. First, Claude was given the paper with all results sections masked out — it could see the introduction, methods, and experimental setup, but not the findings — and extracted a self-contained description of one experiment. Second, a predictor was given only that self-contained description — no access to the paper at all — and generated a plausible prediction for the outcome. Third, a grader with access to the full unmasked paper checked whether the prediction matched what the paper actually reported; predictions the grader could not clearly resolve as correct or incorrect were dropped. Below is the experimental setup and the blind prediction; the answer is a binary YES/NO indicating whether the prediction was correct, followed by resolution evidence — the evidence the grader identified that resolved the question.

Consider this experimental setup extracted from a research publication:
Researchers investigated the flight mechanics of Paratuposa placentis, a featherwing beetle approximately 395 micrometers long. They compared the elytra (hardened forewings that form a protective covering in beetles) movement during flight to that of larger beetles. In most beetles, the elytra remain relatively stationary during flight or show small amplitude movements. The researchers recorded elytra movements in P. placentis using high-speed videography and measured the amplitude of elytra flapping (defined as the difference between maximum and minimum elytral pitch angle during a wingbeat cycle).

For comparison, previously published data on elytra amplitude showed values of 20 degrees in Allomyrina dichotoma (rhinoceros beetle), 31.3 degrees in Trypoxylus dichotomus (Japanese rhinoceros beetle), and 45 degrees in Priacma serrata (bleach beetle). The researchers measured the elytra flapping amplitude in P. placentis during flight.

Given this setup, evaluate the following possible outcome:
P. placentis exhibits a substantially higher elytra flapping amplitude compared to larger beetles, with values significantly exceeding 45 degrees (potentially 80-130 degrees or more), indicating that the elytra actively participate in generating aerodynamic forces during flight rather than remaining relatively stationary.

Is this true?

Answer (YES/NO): NO